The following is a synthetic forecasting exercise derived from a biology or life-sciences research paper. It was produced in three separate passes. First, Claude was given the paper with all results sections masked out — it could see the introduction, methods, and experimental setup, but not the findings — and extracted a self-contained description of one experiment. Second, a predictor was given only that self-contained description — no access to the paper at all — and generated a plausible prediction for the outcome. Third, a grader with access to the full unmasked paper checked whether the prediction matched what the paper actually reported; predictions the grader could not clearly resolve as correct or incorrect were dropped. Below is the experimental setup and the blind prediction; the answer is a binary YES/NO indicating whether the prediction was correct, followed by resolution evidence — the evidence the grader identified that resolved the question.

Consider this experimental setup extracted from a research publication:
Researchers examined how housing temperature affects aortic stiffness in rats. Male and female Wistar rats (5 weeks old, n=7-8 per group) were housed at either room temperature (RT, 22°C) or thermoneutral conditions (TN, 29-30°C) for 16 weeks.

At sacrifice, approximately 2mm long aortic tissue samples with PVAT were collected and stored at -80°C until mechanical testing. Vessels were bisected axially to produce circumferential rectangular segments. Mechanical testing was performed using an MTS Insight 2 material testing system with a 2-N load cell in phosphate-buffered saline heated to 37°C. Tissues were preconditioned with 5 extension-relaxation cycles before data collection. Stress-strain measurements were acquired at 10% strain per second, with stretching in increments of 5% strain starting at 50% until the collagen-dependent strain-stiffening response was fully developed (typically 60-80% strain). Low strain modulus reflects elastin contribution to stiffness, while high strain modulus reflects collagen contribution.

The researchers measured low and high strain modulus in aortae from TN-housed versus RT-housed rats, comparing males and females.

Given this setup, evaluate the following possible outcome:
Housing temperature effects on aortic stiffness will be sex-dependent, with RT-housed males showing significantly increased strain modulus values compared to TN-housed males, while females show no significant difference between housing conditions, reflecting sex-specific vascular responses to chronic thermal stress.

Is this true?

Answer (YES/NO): NO